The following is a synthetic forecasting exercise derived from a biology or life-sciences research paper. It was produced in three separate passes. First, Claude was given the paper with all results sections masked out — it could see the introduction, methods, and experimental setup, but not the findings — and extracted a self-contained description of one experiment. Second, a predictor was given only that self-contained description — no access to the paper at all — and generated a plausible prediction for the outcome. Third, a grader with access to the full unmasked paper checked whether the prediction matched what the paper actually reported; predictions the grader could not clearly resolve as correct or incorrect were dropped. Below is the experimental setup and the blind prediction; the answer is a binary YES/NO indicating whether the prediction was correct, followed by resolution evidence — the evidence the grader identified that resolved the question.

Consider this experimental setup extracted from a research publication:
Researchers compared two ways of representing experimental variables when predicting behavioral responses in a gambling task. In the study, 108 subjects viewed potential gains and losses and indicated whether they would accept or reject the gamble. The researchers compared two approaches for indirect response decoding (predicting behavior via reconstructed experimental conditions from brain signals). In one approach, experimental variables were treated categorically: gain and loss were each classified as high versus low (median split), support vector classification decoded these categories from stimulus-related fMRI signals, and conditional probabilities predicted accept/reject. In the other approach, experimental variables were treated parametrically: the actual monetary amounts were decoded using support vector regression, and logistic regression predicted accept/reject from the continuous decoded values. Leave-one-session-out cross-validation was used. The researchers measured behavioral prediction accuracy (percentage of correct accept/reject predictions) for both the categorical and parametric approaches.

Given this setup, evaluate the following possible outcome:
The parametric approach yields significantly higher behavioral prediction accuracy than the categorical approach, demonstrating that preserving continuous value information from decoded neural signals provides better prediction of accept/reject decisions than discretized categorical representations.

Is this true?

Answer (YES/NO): NO